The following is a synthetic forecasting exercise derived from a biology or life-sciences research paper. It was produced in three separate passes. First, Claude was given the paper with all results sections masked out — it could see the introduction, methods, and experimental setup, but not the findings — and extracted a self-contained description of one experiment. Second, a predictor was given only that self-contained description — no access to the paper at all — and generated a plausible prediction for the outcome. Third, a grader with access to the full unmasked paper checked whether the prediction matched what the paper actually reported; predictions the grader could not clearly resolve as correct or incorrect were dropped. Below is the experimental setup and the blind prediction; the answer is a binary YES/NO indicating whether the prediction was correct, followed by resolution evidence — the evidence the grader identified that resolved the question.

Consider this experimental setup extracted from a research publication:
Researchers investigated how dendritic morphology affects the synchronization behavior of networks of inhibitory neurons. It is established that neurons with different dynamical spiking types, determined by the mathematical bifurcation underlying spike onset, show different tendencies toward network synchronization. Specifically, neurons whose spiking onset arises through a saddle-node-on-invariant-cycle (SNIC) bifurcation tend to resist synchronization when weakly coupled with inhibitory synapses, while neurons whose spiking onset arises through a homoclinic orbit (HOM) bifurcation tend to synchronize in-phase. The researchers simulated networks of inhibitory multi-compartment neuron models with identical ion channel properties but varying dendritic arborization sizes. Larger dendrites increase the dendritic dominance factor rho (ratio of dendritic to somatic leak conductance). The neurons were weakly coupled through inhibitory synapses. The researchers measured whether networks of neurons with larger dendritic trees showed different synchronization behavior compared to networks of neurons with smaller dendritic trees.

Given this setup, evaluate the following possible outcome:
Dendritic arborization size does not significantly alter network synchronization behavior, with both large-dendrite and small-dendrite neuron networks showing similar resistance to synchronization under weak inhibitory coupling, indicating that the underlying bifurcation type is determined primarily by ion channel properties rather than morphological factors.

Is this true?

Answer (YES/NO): NO